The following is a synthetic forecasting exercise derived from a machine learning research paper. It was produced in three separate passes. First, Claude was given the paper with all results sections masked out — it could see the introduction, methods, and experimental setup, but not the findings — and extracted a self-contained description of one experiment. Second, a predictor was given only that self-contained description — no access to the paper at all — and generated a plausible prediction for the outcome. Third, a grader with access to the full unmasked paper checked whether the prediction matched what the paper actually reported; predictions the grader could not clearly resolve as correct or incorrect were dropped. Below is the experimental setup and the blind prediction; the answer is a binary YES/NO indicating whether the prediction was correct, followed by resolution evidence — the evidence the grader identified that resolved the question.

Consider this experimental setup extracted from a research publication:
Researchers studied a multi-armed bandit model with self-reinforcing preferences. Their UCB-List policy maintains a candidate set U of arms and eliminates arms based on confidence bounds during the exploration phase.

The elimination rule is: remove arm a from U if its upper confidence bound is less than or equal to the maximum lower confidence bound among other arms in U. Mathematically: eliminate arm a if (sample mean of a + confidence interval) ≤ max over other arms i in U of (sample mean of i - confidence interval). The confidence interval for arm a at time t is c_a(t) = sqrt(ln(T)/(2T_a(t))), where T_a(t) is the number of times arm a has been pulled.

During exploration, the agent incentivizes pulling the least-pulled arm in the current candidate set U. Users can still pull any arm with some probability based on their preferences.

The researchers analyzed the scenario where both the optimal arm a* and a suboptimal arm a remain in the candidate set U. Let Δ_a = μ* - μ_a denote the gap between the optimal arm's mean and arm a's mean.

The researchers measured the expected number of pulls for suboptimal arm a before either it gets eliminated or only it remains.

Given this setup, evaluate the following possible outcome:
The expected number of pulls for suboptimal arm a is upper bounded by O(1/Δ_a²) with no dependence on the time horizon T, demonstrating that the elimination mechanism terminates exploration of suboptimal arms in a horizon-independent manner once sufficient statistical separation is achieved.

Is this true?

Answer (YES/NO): NO